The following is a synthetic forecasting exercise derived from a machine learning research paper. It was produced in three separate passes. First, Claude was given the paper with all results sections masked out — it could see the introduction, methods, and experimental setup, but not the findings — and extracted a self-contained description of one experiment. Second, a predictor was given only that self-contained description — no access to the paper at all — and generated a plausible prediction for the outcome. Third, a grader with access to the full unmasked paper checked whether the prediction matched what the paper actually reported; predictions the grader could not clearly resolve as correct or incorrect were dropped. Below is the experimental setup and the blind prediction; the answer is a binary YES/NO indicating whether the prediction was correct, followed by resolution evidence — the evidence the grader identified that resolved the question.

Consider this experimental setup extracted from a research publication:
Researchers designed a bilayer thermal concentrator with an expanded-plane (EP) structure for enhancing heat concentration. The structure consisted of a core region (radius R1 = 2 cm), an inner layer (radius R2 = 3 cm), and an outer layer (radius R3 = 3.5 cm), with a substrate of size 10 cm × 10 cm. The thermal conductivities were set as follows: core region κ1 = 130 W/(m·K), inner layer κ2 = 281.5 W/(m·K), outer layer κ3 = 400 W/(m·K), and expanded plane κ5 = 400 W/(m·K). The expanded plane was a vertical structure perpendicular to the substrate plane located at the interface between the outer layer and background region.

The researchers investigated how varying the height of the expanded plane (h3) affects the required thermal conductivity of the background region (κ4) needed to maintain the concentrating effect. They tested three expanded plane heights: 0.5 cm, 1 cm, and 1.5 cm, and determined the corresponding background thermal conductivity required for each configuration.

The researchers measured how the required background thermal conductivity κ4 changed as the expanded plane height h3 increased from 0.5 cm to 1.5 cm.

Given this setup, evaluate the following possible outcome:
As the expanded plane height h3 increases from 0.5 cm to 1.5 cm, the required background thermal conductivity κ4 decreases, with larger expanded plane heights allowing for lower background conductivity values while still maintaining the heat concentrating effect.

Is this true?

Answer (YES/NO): NO